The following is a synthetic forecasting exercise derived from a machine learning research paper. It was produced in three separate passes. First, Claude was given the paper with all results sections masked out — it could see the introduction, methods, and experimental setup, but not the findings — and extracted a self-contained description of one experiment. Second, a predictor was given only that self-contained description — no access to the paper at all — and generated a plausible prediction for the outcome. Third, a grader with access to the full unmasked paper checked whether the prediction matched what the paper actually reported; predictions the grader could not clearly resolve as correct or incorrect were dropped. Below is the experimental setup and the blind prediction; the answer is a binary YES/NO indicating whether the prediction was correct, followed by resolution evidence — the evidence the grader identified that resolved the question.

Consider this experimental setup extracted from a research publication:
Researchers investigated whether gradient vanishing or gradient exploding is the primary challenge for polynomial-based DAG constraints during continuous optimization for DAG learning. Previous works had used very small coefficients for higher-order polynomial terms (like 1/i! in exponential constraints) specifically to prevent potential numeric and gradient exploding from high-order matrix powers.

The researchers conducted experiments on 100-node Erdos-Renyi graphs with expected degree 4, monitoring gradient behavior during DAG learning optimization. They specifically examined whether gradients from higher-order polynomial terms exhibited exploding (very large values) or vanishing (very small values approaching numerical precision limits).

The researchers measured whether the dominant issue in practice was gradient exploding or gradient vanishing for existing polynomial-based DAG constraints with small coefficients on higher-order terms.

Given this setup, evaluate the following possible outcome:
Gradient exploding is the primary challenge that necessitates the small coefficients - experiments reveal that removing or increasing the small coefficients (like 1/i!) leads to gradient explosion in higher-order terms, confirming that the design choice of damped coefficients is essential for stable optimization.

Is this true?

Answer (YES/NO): NO